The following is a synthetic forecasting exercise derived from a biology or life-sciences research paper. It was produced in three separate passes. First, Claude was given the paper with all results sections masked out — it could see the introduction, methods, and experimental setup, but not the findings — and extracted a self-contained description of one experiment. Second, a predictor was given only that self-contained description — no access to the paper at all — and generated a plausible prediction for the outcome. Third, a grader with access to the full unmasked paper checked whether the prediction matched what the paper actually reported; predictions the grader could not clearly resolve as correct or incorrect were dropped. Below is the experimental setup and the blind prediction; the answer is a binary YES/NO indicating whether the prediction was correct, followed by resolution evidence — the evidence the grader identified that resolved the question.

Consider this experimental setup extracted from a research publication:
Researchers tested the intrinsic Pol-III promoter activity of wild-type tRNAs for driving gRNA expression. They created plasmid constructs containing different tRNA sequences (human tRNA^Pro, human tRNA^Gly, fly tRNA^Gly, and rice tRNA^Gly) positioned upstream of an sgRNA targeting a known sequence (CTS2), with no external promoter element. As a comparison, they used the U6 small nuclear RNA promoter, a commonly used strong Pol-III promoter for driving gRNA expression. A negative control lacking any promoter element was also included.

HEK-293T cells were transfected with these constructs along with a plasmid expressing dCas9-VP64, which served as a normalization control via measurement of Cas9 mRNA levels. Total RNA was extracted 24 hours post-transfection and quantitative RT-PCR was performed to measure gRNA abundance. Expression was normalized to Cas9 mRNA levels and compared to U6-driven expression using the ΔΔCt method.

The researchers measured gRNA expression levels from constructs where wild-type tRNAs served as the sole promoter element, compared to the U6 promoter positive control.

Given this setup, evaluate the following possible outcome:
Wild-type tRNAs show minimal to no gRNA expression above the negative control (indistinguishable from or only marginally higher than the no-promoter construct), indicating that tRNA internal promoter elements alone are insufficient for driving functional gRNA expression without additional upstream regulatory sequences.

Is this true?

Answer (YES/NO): NO